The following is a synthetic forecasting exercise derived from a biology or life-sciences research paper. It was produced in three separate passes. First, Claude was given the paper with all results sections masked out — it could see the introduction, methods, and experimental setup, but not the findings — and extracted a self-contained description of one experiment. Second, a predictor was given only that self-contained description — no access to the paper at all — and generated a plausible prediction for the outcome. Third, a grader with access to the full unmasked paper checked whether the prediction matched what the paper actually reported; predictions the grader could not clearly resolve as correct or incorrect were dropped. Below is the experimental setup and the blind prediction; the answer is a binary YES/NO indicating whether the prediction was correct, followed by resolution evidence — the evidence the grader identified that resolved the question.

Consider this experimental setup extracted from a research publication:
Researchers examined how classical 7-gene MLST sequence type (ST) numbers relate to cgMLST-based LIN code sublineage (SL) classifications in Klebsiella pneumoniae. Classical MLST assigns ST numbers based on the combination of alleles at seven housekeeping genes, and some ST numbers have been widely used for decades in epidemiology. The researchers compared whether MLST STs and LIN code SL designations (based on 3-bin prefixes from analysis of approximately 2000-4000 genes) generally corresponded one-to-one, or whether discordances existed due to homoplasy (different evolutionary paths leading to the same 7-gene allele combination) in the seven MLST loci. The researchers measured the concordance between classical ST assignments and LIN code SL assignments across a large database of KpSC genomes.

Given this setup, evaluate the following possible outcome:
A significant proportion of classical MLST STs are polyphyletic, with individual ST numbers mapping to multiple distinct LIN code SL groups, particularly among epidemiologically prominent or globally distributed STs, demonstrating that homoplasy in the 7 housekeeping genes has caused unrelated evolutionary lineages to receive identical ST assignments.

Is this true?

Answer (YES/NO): NO